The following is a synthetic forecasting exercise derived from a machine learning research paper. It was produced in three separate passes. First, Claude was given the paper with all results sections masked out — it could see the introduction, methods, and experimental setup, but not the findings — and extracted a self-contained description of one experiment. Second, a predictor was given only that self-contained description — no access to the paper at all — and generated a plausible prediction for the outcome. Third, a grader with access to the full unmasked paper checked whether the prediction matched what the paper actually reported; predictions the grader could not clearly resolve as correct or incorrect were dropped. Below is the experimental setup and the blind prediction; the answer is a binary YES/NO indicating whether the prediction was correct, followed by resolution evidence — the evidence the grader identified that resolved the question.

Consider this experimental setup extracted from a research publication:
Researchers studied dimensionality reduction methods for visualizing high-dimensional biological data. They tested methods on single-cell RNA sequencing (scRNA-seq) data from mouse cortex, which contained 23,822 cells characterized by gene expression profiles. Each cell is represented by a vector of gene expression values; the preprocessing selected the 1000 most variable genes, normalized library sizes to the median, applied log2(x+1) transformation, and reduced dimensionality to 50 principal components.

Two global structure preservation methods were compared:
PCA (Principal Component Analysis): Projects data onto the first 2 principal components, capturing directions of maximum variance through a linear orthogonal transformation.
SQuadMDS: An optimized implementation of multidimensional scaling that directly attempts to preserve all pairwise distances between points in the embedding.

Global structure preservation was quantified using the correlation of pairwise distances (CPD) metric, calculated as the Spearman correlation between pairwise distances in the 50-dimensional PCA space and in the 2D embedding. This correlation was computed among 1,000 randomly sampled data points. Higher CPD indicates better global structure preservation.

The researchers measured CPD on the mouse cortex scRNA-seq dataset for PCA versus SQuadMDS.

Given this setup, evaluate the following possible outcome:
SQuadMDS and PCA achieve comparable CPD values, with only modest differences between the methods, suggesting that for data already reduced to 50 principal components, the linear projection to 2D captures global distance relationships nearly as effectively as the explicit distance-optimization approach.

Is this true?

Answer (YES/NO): YES